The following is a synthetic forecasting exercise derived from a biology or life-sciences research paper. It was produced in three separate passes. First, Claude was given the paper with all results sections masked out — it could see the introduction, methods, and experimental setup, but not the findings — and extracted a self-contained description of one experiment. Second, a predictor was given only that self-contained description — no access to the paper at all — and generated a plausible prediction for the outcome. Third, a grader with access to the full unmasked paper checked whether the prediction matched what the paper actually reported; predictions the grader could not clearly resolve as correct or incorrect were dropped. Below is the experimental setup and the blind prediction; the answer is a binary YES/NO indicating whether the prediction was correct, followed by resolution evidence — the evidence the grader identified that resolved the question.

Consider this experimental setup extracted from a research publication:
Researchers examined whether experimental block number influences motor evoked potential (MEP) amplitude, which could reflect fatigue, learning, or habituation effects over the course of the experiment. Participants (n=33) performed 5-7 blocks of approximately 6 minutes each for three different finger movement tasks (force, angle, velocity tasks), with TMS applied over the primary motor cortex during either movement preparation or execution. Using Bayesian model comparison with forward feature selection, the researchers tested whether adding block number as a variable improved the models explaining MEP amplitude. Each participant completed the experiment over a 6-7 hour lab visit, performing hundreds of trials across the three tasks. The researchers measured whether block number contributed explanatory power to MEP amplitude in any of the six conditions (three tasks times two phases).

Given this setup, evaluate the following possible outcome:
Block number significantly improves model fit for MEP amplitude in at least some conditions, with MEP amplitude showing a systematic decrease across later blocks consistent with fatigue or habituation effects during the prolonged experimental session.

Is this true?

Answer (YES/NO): NO